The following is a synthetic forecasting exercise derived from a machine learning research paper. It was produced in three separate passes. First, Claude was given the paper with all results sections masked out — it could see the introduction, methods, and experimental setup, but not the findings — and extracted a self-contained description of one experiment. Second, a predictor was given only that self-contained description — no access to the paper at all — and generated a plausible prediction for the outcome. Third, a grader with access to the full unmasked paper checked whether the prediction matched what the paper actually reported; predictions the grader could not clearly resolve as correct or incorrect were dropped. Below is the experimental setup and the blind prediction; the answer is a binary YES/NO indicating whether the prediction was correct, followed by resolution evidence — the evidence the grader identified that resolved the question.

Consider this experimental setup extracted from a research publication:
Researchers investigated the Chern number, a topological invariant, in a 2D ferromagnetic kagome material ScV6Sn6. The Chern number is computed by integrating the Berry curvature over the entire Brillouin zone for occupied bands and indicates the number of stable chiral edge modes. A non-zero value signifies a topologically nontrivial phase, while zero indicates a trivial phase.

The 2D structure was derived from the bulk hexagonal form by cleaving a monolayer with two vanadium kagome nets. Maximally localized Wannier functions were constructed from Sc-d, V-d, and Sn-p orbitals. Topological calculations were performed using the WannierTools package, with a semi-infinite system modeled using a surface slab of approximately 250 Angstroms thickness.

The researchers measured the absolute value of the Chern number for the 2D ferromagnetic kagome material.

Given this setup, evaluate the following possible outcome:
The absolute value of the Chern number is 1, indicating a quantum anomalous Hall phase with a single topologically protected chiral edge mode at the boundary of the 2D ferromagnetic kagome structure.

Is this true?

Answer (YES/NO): YES